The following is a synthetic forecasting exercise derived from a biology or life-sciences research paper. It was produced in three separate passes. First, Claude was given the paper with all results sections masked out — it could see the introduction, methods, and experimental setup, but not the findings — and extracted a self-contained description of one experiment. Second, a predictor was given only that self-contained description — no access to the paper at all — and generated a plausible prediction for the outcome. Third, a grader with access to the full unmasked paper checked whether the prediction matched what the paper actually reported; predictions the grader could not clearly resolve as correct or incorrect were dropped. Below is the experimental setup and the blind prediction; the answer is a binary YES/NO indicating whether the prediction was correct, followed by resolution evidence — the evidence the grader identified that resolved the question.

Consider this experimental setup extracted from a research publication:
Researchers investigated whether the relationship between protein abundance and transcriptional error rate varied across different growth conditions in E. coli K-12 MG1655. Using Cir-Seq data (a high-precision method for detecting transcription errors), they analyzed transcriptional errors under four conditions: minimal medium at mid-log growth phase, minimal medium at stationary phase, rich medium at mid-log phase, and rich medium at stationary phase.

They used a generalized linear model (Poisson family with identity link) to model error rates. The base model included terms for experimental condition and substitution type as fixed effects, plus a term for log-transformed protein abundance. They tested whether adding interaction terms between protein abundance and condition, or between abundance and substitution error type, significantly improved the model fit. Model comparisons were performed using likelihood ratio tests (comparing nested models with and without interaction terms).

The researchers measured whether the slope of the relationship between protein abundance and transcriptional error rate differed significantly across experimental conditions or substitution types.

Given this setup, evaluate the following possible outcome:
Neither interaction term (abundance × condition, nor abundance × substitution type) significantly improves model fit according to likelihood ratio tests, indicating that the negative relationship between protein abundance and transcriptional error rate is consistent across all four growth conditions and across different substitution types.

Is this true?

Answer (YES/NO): NO